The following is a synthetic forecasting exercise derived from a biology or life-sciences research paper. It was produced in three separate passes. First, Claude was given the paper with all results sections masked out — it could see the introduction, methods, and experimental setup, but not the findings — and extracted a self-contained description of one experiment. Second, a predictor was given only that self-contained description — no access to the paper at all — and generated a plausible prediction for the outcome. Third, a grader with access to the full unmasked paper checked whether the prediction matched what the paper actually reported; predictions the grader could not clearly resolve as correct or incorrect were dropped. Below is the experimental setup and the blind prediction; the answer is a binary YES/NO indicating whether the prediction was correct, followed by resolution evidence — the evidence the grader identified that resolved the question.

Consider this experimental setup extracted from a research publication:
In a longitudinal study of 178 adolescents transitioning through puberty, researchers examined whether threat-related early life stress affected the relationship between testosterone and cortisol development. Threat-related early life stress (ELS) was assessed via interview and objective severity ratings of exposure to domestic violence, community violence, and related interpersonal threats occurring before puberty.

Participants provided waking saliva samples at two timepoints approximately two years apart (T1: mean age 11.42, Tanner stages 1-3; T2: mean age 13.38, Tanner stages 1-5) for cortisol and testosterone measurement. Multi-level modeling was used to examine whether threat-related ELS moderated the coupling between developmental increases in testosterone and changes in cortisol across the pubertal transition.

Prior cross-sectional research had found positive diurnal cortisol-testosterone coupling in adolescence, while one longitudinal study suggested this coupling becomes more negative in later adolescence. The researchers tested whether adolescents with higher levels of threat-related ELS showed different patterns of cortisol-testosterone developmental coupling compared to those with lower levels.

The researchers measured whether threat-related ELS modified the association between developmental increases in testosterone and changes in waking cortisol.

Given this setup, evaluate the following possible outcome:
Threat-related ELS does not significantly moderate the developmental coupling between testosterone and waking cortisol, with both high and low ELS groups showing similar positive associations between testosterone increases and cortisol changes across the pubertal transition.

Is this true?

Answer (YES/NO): NO